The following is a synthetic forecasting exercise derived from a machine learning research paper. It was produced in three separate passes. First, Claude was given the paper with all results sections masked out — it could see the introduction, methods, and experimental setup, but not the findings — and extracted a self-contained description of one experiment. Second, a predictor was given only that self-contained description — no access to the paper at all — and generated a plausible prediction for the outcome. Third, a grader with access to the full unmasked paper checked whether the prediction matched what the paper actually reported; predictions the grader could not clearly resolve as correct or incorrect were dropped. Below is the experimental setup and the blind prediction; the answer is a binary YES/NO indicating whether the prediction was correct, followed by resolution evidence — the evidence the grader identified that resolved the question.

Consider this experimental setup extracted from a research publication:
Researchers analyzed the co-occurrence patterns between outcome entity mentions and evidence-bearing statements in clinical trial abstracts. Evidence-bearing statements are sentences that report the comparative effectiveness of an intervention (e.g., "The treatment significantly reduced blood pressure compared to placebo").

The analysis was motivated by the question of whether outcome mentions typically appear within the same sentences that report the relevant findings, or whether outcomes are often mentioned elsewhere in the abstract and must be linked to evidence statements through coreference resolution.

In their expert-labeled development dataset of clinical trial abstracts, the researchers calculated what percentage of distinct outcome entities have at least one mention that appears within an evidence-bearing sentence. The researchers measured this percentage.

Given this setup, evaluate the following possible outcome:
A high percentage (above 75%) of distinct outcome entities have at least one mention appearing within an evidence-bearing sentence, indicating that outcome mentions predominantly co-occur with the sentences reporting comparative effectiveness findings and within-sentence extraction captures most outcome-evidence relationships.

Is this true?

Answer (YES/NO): YES